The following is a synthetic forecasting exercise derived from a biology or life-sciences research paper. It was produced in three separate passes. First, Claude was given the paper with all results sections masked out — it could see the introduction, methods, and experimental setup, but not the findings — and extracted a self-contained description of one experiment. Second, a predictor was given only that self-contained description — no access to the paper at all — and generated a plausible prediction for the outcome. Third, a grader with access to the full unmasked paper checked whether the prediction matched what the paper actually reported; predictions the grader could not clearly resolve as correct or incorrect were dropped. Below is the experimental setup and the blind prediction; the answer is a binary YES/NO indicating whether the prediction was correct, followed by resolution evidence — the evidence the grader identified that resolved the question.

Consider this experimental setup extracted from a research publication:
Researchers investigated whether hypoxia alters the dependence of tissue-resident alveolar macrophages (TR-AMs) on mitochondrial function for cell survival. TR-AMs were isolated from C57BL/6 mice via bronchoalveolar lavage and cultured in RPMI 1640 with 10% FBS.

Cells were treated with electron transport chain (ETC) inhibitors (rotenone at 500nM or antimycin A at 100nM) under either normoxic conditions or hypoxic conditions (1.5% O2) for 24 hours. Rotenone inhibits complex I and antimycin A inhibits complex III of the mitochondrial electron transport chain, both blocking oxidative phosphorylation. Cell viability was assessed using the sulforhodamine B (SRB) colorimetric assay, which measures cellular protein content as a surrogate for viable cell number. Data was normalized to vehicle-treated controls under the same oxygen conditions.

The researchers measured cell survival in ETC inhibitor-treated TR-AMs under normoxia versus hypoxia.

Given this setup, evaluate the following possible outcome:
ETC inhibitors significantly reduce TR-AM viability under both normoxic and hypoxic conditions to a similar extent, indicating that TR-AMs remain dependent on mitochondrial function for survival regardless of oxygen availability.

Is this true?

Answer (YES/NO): NO